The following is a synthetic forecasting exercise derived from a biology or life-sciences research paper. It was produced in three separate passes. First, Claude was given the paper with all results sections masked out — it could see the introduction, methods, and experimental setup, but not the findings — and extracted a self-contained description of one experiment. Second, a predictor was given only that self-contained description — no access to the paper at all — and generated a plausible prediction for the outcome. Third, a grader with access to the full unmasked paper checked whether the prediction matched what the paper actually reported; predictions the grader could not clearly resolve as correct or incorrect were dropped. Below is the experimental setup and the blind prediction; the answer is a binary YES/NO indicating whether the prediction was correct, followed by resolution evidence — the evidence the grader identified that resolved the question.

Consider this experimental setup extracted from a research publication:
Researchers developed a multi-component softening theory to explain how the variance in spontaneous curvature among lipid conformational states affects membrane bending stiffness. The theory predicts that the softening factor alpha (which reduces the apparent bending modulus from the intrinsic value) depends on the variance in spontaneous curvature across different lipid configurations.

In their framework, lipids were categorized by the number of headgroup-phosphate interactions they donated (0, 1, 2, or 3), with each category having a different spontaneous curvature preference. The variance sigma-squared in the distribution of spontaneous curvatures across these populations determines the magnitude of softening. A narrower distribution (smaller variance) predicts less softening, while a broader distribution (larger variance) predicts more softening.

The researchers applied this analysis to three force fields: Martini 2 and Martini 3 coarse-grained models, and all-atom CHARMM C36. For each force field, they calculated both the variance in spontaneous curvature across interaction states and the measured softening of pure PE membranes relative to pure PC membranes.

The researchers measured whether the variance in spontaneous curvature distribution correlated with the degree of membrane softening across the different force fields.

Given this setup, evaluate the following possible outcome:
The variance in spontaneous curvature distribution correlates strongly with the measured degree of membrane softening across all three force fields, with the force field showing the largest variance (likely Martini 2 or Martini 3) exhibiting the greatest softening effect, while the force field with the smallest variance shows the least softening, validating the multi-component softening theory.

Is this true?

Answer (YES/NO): YES